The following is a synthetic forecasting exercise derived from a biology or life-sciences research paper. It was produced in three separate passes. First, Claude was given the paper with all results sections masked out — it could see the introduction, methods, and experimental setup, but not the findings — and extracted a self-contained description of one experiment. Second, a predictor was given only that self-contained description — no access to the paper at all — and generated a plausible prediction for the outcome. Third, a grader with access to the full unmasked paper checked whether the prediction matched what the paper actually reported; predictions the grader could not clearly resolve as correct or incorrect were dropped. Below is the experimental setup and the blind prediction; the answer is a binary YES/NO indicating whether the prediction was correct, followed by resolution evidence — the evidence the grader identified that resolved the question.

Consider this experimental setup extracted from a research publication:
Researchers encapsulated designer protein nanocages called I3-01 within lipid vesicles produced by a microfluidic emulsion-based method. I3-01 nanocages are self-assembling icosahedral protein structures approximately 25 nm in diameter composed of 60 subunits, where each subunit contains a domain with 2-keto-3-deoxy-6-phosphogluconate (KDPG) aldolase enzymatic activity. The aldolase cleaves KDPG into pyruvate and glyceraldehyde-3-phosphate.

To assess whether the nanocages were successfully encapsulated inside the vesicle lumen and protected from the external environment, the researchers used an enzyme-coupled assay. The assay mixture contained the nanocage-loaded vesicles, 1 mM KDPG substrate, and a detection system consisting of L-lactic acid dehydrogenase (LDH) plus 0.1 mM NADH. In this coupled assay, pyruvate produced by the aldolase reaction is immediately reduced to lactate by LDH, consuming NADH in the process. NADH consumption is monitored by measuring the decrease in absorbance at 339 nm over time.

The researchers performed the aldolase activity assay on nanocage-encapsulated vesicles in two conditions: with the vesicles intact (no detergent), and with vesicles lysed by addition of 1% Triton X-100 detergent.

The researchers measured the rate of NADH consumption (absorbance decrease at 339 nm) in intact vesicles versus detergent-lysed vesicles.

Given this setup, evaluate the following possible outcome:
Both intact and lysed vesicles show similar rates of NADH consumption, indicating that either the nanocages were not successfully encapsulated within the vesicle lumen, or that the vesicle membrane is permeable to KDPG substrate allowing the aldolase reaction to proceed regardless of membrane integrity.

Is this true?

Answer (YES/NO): NO